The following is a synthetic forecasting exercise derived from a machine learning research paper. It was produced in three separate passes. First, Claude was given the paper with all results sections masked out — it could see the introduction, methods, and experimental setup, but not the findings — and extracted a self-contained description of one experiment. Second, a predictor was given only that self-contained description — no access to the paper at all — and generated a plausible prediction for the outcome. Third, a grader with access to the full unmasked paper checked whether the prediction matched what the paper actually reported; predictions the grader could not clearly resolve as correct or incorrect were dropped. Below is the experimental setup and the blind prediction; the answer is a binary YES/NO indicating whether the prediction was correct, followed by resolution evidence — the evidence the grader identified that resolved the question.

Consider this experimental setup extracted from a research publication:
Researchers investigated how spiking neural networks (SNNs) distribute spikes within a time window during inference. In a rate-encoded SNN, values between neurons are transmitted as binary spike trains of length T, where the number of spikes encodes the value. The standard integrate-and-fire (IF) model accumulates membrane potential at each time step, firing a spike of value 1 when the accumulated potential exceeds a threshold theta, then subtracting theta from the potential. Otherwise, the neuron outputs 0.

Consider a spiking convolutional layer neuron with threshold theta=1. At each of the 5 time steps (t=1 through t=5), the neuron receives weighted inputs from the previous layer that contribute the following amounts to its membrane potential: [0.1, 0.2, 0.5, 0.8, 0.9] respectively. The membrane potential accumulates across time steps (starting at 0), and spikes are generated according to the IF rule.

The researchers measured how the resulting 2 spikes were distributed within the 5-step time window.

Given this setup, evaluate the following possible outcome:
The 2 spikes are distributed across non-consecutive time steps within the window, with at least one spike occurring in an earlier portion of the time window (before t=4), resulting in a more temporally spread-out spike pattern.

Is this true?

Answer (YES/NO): NO